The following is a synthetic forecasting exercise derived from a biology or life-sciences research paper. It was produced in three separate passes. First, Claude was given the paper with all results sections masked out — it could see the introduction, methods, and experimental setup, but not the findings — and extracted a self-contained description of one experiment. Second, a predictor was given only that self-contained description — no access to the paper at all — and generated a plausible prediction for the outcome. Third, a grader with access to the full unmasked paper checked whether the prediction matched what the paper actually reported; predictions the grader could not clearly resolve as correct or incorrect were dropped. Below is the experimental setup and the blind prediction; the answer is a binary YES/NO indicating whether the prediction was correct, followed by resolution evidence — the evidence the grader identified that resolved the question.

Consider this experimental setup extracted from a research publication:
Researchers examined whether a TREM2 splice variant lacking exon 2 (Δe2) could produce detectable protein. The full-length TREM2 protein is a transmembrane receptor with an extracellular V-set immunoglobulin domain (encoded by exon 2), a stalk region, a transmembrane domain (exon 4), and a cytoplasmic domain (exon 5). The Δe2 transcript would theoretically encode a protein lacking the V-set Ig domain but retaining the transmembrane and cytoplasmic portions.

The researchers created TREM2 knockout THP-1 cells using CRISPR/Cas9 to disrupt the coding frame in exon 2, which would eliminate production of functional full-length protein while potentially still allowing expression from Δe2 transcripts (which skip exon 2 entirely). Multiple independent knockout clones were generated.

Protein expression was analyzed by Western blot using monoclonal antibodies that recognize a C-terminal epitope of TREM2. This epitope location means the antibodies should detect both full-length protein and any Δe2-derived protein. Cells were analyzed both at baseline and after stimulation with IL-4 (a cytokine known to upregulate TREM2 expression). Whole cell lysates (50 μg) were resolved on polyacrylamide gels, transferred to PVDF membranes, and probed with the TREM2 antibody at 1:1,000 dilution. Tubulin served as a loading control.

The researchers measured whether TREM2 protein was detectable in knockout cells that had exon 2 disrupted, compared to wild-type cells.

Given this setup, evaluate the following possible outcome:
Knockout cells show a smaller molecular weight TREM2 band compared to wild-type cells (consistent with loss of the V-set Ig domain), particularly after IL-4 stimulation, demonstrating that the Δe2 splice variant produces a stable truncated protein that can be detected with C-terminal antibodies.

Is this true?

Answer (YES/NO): YES